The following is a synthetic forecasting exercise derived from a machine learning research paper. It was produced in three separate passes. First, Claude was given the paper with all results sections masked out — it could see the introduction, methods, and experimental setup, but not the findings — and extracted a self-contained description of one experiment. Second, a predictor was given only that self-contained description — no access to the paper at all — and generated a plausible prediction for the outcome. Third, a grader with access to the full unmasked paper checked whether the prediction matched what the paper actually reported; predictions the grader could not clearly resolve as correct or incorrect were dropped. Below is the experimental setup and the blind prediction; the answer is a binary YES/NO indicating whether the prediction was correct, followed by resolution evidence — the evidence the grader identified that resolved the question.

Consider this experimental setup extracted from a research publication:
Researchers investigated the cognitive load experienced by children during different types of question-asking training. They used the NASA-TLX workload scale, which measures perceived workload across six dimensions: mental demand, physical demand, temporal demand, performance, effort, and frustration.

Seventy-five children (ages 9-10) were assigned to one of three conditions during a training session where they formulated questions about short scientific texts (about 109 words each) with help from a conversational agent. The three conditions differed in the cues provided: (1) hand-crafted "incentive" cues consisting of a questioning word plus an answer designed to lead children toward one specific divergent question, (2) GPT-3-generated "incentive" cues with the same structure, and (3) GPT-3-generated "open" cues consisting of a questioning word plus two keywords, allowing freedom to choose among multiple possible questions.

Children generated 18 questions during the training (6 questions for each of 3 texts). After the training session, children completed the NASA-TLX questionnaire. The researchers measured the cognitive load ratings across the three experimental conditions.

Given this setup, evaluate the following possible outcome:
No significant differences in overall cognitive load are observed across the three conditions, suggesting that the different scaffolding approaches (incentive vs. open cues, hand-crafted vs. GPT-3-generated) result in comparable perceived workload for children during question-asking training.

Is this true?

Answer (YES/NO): YES